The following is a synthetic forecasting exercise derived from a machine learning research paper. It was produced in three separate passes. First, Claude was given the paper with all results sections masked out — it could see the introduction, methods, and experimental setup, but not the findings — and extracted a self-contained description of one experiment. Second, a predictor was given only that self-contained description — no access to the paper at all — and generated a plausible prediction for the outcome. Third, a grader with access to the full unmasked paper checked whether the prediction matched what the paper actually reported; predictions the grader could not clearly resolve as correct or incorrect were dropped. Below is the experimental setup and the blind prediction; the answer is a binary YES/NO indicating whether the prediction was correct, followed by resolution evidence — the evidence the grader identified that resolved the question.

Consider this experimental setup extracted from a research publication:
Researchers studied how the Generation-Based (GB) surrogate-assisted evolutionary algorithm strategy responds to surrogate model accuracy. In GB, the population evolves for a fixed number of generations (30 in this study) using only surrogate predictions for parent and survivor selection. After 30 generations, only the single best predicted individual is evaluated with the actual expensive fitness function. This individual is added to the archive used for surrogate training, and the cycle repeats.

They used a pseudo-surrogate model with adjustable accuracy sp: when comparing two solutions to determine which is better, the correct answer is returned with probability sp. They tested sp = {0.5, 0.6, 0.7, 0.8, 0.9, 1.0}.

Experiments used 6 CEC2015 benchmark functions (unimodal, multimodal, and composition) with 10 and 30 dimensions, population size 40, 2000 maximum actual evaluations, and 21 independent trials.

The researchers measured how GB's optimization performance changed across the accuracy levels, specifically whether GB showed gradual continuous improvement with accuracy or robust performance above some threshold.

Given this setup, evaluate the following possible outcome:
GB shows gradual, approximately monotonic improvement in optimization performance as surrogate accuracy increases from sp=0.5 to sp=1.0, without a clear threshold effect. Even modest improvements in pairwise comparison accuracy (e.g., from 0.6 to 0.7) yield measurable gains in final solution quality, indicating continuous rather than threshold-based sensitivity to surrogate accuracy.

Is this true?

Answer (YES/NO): NO